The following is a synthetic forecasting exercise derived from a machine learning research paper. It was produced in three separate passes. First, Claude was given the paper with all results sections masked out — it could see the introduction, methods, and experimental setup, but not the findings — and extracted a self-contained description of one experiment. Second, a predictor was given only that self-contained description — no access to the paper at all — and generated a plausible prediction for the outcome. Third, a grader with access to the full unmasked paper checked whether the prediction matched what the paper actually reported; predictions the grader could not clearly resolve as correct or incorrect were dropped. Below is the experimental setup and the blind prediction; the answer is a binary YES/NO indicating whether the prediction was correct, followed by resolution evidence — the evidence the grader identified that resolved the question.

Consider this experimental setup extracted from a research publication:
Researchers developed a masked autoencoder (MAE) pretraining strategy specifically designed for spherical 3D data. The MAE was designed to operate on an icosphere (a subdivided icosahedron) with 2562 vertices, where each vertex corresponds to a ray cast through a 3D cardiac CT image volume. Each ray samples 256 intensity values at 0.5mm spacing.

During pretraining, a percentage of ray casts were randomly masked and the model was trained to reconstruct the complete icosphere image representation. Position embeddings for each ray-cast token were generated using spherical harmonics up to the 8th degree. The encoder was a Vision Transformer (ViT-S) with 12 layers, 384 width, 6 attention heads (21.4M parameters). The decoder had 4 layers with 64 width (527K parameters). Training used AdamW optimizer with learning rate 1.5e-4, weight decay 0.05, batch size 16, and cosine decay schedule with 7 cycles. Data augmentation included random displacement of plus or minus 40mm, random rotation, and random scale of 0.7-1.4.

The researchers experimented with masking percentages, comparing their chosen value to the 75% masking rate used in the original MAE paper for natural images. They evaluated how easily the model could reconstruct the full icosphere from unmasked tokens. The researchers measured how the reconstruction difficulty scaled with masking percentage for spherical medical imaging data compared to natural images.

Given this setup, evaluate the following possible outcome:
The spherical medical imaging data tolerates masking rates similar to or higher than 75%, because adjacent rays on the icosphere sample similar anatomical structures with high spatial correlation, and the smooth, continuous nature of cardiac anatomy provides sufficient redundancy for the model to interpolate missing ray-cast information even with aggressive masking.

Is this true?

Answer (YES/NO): YES